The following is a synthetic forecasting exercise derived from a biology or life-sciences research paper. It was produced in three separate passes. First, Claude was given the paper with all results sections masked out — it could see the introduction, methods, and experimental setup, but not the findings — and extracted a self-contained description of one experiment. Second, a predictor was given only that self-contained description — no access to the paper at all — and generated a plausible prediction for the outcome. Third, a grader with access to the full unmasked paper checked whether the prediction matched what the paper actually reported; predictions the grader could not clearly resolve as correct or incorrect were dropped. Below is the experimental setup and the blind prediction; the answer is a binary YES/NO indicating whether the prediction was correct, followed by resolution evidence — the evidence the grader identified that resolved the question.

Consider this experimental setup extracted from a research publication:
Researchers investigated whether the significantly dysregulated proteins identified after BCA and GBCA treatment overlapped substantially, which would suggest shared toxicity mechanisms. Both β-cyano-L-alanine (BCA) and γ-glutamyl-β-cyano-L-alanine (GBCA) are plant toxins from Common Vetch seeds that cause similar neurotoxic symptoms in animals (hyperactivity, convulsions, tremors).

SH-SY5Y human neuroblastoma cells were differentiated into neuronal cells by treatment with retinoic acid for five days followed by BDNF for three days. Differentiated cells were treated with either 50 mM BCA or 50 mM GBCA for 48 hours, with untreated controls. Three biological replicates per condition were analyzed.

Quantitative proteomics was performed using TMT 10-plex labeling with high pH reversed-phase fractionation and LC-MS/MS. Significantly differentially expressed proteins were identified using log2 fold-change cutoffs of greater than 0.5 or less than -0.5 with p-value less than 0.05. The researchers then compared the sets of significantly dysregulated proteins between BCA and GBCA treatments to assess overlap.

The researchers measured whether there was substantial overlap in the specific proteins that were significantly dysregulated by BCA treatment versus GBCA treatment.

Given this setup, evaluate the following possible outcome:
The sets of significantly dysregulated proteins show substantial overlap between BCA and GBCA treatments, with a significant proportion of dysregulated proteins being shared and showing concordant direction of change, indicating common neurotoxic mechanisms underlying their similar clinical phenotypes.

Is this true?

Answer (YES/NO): NO